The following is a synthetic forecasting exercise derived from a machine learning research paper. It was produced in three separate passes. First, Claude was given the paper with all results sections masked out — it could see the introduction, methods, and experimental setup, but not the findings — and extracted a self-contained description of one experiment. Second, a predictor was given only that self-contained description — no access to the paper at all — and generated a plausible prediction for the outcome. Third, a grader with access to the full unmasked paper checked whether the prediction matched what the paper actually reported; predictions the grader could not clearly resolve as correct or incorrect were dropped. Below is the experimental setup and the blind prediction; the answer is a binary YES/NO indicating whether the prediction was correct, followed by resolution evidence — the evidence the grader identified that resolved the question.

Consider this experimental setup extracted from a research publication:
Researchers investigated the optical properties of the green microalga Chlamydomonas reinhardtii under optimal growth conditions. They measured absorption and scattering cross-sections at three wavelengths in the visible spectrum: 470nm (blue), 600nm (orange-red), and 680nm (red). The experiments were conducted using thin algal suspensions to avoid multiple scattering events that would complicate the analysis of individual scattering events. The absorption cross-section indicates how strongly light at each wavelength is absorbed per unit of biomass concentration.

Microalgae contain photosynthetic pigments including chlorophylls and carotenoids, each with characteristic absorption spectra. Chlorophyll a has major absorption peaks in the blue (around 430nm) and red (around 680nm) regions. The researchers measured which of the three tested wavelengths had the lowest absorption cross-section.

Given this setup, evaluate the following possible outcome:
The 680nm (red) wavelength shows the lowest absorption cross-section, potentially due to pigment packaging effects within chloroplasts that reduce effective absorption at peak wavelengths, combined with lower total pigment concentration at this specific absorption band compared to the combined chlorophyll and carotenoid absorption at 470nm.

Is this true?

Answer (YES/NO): NO